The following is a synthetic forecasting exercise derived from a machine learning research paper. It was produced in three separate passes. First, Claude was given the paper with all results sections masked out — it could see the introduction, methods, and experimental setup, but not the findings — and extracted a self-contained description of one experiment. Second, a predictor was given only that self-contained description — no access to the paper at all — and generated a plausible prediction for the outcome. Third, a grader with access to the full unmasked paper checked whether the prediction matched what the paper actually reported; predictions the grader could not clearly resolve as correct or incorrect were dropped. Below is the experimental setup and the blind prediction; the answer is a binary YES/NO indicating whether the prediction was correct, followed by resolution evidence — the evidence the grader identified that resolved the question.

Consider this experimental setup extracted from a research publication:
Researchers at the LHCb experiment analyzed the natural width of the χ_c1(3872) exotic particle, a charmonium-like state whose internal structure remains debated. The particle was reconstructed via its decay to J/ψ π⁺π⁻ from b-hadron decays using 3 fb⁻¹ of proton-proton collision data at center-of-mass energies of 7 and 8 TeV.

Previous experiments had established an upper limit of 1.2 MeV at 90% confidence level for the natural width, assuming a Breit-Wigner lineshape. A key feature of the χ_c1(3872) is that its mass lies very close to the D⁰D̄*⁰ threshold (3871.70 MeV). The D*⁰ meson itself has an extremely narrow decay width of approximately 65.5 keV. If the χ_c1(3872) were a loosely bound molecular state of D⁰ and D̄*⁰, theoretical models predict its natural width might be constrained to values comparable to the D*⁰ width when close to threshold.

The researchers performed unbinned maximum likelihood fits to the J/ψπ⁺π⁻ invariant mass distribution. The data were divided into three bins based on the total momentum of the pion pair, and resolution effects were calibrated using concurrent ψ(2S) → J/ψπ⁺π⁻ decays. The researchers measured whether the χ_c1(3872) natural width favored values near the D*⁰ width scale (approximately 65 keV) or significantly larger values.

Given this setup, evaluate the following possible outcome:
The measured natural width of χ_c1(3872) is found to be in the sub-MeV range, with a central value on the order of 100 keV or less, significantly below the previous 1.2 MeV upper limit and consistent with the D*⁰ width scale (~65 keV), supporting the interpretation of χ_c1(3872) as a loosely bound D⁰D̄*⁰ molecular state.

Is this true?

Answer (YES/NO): NO